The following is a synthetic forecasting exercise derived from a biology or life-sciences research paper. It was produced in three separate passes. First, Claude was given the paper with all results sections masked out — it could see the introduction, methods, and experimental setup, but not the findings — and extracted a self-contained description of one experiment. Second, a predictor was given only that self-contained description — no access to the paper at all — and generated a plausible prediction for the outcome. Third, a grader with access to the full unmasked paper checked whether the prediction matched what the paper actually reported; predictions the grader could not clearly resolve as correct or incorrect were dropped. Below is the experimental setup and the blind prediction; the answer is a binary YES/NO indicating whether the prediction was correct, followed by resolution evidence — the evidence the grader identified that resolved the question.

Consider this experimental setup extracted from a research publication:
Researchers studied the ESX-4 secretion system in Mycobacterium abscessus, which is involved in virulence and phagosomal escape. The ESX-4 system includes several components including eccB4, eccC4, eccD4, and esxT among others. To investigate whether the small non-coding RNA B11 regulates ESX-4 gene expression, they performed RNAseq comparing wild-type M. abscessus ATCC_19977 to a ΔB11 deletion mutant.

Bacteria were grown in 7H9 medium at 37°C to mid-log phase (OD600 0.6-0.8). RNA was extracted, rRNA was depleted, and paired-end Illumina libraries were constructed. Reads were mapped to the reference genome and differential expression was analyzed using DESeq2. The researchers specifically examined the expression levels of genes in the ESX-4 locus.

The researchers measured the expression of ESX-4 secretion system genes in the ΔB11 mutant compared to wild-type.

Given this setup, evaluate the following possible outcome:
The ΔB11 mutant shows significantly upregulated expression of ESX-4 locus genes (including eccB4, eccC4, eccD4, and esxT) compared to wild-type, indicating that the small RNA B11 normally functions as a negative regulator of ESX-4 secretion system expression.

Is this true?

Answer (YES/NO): YES